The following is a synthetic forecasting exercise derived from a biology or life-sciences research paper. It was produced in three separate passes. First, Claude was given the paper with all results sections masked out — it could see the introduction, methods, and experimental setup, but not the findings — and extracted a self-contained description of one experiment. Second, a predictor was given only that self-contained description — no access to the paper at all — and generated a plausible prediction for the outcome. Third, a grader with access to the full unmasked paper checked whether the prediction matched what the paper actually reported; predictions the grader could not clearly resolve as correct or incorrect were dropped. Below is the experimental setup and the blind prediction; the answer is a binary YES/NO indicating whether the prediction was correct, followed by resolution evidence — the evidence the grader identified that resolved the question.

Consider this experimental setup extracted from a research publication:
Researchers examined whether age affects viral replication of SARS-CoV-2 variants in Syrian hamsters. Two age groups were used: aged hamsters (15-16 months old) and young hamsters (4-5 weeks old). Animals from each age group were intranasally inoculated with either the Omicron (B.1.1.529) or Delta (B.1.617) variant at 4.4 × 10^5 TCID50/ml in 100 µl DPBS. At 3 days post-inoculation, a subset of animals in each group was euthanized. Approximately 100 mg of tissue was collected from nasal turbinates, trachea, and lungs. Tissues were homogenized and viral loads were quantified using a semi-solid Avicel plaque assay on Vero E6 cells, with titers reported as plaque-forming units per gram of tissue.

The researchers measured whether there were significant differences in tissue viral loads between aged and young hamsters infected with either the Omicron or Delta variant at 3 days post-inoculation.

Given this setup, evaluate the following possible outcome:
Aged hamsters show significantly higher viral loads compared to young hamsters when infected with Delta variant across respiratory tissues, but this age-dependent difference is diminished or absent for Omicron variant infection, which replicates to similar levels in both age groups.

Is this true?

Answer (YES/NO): NO